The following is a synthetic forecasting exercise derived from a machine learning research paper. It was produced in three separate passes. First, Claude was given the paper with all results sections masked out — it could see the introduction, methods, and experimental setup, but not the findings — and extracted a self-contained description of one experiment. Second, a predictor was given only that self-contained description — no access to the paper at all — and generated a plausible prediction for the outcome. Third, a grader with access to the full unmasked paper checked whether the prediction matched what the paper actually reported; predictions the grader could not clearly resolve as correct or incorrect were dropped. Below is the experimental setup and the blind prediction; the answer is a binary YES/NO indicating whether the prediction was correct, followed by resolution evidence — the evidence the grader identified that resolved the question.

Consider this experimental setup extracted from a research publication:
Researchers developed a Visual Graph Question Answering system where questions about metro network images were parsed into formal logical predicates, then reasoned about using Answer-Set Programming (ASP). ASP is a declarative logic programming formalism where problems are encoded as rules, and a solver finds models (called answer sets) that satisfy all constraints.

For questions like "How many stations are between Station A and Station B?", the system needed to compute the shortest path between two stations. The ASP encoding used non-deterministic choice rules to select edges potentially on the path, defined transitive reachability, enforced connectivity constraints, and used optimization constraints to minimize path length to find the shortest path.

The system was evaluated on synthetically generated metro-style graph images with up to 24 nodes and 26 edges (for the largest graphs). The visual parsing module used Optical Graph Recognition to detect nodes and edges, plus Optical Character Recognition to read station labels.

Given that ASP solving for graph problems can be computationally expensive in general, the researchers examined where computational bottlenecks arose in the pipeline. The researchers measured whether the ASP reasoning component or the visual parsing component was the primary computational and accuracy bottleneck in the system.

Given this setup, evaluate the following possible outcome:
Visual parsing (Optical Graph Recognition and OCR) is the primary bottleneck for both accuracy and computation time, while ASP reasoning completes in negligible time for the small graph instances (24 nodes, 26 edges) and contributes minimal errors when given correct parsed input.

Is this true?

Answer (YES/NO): YES